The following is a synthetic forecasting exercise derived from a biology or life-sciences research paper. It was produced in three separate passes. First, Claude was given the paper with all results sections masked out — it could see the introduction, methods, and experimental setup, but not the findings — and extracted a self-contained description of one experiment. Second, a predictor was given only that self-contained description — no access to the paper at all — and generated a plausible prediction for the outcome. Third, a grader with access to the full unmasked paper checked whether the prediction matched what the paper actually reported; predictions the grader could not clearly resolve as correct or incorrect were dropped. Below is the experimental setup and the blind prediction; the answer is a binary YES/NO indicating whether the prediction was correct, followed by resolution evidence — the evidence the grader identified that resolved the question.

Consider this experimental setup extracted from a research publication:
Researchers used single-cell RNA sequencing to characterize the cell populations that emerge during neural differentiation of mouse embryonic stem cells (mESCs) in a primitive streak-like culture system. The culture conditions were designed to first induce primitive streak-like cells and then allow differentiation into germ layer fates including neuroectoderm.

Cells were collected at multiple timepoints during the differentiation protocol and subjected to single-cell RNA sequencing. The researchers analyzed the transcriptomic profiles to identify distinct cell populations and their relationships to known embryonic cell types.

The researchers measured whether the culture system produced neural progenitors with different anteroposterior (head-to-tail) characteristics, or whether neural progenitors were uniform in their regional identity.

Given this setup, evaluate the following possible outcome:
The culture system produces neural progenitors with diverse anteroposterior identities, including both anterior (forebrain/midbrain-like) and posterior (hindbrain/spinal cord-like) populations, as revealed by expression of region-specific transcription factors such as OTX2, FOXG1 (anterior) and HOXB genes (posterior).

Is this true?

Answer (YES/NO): YES